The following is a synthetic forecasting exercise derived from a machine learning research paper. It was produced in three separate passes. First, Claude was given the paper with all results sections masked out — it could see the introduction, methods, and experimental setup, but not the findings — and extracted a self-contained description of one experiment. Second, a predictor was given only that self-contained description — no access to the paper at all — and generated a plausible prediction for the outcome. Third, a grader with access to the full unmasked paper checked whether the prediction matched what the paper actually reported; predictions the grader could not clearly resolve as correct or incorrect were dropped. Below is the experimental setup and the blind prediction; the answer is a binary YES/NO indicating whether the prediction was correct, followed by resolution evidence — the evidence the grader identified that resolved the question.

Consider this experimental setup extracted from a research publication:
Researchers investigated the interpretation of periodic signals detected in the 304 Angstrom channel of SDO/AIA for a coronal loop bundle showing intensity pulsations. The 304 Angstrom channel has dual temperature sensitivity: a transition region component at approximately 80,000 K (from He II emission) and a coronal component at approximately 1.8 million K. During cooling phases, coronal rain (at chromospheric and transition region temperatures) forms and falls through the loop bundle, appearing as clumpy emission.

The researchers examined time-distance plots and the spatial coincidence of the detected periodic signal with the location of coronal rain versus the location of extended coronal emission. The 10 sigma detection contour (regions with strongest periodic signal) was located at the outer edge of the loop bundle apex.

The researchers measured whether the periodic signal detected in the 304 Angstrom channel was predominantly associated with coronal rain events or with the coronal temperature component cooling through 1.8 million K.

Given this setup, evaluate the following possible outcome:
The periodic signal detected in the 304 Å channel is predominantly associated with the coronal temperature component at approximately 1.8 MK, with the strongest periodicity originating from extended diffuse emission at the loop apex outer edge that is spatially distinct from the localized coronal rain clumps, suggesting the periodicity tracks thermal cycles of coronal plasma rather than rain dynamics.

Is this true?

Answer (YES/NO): YES